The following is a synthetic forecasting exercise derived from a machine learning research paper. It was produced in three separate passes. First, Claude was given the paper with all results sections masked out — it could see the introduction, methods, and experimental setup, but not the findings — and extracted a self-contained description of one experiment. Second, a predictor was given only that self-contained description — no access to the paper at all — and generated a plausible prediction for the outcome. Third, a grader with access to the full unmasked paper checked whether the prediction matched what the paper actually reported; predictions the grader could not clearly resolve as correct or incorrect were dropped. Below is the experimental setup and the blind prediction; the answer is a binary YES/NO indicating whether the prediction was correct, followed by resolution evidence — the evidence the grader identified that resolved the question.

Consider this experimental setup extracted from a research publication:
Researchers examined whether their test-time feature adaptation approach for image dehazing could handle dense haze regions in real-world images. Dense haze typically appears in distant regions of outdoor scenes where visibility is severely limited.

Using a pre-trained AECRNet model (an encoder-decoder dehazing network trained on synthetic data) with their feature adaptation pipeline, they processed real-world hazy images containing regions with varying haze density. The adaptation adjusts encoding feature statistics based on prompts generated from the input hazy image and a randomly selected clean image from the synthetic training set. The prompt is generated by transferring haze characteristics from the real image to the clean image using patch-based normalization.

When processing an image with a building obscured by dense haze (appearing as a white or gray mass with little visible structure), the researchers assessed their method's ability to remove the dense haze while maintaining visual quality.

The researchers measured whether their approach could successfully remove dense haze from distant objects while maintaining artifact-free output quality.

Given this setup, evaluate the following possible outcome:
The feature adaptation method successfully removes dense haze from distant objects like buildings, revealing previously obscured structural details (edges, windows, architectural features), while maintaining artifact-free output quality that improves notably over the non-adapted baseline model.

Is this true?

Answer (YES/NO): NO